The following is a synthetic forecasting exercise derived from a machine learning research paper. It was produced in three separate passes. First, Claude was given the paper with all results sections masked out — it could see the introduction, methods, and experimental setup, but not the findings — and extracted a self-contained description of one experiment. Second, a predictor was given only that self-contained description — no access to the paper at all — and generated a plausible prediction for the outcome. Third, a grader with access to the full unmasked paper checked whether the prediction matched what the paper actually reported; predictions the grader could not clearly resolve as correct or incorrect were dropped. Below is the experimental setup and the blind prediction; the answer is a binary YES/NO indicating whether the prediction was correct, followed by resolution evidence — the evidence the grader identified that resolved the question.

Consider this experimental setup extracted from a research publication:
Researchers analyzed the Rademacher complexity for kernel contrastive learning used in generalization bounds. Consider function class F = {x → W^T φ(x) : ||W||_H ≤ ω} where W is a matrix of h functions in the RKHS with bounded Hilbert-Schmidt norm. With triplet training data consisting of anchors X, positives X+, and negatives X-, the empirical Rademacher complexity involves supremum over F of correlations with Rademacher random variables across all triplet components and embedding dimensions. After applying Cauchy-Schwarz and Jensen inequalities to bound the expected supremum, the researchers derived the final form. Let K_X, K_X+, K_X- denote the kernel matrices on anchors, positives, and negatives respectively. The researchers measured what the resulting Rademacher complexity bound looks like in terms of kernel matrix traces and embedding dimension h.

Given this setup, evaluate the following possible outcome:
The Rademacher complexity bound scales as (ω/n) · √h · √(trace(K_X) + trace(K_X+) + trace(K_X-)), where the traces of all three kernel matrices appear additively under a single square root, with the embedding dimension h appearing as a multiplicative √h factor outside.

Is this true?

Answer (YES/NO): NO